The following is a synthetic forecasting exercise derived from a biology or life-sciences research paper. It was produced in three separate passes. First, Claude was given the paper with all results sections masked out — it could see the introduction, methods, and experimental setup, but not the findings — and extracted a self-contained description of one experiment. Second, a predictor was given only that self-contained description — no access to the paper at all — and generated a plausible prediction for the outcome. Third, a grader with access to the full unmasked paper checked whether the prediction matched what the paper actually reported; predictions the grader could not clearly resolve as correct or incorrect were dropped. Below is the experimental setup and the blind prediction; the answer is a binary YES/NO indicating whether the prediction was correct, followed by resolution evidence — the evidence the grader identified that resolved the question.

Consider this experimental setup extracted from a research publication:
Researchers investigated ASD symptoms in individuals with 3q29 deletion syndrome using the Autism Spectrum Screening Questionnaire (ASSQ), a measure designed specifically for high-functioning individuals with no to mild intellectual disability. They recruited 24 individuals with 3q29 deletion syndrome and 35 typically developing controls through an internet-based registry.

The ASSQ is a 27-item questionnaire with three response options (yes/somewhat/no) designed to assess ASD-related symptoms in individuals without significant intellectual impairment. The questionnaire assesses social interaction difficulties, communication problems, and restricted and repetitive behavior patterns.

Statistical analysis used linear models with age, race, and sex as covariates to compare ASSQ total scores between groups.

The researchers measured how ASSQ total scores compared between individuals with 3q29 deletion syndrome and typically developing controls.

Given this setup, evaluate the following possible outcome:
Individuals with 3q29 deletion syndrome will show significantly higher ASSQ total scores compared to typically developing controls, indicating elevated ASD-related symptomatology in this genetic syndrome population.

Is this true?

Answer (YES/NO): YES